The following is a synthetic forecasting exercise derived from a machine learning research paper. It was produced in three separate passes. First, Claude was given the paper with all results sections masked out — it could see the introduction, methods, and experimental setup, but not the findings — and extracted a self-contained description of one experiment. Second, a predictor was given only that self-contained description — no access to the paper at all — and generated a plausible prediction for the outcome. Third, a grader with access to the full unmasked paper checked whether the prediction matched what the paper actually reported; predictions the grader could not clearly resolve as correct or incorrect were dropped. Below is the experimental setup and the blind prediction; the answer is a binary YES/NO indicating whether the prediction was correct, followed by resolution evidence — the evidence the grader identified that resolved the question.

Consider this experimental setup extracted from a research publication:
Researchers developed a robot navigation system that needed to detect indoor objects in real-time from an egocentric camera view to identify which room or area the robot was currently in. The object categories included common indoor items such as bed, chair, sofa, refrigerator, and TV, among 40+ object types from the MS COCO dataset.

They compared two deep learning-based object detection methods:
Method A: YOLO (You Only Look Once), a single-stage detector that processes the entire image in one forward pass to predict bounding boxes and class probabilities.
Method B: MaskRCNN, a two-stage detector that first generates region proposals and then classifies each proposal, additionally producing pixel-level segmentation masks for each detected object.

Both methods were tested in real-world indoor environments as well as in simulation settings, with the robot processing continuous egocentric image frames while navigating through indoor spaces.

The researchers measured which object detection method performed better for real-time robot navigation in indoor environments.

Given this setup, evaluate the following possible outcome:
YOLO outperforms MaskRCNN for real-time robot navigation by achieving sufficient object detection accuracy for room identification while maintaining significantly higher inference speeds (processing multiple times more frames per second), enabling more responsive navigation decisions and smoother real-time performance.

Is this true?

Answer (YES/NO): NO